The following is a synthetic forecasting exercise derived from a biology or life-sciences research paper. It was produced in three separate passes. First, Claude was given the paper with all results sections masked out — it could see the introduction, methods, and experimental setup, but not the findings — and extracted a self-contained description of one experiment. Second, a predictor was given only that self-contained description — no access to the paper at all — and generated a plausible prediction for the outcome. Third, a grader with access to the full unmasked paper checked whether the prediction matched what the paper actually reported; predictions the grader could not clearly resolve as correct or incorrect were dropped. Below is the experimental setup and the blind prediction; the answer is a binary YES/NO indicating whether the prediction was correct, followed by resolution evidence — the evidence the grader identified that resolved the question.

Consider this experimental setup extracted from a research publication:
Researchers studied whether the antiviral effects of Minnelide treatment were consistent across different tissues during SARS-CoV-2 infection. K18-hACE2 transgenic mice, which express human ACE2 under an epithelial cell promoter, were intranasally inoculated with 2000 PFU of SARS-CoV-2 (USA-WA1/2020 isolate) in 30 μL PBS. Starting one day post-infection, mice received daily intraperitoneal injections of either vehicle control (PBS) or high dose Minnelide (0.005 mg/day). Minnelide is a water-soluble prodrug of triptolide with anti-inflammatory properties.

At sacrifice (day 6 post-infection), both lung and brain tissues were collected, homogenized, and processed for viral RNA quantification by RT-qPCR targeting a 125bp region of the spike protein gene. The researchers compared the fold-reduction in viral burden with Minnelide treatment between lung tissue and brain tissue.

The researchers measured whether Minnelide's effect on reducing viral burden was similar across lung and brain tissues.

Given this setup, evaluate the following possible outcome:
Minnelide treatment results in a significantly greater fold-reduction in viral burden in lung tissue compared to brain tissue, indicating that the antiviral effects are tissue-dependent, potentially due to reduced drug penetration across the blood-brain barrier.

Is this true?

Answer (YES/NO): NO